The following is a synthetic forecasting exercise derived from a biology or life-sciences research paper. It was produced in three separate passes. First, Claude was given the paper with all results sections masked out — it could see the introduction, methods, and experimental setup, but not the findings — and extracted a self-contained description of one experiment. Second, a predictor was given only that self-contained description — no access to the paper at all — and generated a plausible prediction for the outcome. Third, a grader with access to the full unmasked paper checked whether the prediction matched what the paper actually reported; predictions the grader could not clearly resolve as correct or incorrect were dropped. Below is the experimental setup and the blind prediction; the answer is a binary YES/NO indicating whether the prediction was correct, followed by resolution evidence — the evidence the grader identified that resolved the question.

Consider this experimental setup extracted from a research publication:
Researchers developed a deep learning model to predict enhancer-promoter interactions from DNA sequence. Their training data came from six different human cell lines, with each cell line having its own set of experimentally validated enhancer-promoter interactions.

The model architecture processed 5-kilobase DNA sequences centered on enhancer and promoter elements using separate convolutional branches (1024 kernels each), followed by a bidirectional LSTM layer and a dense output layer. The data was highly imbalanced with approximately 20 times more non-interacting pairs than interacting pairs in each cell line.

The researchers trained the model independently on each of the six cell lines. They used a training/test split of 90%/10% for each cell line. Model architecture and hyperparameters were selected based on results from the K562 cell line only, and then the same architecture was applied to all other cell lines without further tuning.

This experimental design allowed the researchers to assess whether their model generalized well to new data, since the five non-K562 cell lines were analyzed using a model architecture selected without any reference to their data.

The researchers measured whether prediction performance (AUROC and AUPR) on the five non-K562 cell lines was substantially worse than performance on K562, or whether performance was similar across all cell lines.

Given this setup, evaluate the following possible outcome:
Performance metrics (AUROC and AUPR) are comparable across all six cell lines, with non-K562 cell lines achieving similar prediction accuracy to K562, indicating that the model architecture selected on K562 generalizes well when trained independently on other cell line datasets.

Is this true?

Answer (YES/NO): YES